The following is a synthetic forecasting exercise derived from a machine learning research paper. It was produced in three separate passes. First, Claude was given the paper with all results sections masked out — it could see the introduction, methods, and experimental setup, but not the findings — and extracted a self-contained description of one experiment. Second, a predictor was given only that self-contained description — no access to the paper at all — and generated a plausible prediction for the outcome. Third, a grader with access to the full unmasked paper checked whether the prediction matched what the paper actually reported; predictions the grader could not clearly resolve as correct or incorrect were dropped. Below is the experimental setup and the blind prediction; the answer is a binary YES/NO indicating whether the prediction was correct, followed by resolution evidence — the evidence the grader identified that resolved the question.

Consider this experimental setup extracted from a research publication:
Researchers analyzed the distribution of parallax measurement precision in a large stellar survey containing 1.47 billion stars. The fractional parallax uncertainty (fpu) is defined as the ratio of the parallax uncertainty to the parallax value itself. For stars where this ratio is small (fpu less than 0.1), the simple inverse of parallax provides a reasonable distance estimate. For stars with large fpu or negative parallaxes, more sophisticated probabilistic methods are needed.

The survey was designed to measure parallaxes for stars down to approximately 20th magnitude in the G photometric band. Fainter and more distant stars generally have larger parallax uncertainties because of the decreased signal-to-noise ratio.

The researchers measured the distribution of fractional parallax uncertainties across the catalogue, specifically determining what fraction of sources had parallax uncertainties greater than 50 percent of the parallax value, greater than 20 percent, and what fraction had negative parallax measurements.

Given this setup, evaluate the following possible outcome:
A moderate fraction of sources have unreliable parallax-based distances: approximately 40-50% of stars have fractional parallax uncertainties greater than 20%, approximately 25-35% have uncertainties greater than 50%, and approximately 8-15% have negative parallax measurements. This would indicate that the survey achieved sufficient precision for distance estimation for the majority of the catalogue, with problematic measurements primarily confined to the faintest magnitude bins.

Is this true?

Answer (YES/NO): NO